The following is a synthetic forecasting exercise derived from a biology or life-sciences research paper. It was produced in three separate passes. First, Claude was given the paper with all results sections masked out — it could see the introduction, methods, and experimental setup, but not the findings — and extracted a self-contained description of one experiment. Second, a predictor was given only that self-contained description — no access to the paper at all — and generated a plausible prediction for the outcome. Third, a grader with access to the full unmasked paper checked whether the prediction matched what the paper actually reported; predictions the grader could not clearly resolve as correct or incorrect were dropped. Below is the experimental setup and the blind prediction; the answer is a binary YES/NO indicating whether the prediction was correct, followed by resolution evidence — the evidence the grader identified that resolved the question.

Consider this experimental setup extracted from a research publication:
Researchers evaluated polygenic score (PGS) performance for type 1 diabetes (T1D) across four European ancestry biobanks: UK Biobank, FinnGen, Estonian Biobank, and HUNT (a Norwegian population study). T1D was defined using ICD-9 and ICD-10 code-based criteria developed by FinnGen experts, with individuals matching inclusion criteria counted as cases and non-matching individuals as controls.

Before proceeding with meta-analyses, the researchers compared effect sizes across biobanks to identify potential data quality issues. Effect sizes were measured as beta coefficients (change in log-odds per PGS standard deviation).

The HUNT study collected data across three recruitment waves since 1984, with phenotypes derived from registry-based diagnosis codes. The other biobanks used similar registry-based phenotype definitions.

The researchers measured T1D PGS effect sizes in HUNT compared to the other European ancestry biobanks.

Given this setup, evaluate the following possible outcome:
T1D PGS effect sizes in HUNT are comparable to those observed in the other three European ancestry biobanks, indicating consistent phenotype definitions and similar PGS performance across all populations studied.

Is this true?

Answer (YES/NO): NO